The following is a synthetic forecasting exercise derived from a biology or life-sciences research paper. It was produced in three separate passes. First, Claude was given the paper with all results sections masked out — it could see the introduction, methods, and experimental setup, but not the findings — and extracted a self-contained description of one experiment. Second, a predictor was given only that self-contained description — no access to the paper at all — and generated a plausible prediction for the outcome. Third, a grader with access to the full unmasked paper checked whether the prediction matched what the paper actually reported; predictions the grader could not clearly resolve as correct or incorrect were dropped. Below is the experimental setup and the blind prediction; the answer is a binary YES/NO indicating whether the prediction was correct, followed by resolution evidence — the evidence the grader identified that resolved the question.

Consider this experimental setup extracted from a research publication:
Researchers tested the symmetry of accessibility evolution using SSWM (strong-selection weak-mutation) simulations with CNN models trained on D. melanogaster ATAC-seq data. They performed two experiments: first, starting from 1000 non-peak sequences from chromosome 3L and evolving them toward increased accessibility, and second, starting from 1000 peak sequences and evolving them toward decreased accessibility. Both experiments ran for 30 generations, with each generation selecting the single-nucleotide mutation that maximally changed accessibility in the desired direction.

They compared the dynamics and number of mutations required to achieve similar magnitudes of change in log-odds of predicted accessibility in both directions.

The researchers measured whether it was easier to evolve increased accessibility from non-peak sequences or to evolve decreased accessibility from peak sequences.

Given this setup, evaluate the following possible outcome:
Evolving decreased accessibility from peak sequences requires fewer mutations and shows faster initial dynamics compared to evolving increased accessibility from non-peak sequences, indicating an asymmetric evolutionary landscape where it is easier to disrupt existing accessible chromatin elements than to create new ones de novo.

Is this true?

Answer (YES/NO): NO